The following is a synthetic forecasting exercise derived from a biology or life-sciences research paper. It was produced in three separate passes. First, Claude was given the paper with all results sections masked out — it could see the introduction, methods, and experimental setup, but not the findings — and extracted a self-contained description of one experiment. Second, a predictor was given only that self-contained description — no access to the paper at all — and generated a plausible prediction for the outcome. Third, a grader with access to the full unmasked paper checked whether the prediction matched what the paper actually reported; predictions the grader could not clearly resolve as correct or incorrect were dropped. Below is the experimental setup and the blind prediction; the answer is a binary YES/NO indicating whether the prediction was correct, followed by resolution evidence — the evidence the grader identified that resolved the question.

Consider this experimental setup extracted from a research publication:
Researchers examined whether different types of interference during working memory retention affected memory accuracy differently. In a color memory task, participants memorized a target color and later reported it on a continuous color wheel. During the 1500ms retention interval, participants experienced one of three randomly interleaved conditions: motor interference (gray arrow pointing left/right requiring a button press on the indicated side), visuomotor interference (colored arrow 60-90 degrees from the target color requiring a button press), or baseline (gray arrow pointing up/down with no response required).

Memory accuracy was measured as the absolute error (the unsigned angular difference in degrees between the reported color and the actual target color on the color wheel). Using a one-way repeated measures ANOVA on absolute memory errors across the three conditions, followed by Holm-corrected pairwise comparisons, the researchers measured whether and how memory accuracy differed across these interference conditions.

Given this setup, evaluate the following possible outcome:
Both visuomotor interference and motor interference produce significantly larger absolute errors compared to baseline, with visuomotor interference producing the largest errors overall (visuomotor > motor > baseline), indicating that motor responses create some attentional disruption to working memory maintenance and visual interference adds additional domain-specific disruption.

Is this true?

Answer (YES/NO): NO